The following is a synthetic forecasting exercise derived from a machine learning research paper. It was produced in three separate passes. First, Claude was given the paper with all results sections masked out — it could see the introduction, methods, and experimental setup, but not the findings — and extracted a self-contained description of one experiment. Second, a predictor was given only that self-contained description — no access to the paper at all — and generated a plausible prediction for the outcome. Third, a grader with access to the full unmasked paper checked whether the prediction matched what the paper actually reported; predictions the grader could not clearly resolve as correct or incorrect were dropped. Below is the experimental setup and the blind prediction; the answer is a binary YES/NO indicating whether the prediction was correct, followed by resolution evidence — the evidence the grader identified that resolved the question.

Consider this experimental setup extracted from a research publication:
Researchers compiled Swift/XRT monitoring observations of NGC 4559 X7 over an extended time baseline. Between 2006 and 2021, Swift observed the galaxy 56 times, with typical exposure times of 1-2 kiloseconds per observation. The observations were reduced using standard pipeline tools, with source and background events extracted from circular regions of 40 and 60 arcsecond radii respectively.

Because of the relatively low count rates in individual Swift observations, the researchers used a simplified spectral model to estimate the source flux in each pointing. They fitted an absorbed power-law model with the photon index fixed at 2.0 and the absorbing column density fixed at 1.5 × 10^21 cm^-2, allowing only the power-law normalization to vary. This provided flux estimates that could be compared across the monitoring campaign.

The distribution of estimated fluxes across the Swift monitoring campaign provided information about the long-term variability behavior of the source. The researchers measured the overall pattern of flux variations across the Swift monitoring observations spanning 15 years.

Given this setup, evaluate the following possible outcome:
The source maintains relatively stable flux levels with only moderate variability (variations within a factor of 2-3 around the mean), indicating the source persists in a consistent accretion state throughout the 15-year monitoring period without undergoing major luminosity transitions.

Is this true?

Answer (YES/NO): NO